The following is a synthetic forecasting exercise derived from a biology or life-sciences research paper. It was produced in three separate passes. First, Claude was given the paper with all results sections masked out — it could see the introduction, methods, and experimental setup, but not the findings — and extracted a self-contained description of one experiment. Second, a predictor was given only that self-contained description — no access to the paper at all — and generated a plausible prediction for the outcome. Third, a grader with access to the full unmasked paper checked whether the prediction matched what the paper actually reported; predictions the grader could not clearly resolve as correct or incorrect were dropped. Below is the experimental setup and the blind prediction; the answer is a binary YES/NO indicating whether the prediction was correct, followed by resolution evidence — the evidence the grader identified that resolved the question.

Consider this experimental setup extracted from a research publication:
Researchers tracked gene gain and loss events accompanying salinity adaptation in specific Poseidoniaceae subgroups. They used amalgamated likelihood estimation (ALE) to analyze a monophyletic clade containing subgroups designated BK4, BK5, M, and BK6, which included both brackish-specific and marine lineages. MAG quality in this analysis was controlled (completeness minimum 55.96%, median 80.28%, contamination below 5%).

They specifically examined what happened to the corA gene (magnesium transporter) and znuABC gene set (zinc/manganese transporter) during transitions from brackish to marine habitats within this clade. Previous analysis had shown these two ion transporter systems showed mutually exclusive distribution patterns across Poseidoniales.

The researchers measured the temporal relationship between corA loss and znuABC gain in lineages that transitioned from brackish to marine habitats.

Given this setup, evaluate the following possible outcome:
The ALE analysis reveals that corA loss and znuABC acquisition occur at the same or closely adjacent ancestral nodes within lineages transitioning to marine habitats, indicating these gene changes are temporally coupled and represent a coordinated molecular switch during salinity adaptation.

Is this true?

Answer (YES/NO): YES